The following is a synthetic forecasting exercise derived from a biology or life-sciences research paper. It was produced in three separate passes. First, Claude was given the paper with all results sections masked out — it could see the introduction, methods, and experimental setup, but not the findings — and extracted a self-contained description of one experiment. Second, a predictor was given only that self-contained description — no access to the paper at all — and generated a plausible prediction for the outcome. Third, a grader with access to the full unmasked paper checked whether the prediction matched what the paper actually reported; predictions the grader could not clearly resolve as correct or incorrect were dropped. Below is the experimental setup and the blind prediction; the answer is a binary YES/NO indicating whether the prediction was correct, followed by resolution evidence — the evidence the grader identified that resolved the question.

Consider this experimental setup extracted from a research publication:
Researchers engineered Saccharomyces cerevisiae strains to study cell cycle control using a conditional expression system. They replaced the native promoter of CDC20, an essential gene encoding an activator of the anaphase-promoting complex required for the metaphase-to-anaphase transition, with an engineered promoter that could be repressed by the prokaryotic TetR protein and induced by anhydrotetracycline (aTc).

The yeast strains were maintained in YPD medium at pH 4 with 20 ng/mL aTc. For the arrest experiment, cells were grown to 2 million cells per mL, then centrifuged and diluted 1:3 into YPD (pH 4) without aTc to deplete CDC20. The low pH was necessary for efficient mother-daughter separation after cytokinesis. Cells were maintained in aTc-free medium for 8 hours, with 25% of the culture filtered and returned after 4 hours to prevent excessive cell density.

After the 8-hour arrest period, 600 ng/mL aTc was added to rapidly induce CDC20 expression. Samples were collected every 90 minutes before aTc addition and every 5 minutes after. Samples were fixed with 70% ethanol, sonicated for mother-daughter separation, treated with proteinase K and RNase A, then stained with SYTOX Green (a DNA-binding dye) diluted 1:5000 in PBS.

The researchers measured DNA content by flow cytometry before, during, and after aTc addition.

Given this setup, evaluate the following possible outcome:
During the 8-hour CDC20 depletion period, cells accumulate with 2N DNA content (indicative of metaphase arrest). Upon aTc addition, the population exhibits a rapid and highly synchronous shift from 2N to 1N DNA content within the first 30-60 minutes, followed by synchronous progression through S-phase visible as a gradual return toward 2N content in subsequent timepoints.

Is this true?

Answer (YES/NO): YES